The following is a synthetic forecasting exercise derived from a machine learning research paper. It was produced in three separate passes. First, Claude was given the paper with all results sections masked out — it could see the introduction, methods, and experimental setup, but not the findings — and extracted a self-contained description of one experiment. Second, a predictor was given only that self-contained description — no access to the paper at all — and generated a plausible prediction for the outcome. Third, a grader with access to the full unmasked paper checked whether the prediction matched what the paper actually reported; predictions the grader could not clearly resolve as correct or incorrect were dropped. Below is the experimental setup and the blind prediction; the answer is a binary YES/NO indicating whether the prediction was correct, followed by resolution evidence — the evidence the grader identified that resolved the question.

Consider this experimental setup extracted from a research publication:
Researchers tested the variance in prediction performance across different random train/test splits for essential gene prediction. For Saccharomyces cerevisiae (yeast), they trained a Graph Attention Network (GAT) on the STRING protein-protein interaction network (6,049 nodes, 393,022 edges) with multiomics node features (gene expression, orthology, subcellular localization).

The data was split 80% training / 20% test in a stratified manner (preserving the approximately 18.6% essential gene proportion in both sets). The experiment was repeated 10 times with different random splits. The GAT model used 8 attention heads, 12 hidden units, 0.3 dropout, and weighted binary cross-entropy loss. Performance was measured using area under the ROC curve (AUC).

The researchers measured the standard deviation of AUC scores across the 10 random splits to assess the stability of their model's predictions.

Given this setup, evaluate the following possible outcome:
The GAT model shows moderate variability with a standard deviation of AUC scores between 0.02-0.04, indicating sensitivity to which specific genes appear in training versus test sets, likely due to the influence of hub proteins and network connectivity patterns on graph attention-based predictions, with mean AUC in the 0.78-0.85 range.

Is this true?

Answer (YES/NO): NO